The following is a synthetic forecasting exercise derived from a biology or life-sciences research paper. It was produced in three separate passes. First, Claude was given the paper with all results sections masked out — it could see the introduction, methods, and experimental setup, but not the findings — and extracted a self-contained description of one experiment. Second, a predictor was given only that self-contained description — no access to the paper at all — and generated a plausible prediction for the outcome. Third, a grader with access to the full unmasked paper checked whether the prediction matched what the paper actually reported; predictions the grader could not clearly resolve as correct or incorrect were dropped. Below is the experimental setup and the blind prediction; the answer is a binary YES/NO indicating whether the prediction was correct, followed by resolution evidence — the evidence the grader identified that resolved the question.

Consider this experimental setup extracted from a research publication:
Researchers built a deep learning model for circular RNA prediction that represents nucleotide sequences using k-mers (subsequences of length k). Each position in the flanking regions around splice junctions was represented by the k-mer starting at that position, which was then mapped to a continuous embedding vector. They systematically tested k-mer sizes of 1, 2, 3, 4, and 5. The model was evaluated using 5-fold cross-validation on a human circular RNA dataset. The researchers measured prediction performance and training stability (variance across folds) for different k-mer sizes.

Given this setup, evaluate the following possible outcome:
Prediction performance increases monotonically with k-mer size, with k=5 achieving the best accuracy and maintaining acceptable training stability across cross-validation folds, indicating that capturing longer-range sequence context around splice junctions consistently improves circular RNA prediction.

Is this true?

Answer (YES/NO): NO